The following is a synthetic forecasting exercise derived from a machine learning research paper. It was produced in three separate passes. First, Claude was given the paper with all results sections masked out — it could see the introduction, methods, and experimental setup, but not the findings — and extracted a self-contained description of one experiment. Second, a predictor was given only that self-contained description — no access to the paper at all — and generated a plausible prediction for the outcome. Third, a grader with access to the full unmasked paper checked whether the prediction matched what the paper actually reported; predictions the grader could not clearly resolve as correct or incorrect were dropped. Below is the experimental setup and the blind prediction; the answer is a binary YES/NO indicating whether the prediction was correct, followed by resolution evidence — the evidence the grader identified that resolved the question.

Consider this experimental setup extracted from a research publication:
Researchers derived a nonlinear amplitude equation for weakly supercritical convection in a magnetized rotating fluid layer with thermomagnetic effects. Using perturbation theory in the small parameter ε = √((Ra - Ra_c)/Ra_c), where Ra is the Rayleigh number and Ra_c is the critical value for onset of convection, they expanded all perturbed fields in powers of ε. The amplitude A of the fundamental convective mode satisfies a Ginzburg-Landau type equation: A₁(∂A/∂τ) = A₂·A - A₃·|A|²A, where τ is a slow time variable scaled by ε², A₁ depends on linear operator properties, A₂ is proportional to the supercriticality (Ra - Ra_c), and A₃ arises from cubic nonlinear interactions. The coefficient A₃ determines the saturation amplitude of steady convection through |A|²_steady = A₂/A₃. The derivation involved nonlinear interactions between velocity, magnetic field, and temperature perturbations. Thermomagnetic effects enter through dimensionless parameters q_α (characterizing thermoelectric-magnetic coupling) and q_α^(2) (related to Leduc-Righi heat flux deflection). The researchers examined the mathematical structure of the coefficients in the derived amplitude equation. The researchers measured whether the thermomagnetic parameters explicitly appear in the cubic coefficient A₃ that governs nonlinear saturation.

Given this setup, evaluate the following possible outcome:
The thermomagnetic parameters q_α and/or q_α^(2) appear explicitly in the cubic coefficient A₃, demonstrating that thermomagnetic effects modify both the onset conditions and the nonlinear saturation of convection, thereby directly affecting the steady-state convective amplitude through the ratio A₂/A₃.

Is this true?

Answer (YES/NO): YES